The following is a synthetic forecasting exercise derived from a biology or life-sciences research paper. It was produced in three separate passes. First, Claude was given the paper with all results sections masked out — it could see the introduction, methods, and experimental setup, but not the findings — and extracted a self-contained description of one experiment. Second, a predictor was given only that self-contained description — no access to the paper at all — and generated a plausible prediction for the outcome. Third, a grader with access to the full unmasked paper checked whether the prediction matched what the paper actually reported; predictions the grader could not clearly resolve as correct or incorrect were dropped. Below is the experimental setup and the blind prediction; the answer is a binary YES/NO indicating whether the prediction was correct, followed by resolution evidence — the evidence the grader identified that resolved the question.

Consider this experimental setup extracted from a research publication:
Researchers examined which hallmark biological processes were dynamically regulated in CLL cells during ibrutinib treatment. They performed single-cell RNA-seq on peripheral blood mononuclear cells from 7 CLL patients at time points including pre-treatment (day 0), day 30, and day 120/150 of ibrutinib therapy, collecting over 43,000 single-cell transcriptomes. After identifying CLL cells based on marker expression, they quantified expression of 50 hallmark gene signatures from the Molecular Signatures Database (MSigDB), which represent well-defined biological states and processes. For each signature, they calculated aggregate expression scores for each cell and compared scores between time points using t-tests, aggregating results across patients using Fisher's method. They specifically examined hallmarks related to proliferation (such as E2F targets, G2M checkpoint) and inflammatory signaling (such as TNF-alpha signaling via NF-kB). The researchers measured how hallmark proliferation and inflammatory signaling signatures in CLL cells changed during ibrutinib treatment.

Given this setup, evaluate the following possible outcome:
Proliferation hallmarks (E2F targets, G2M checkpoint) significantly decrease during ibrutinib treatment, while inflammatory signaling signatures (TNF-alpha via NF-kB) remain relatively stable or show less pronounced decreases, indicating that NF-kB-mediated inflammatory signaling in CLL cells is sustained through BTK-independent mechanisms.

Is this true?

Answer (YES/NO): NO